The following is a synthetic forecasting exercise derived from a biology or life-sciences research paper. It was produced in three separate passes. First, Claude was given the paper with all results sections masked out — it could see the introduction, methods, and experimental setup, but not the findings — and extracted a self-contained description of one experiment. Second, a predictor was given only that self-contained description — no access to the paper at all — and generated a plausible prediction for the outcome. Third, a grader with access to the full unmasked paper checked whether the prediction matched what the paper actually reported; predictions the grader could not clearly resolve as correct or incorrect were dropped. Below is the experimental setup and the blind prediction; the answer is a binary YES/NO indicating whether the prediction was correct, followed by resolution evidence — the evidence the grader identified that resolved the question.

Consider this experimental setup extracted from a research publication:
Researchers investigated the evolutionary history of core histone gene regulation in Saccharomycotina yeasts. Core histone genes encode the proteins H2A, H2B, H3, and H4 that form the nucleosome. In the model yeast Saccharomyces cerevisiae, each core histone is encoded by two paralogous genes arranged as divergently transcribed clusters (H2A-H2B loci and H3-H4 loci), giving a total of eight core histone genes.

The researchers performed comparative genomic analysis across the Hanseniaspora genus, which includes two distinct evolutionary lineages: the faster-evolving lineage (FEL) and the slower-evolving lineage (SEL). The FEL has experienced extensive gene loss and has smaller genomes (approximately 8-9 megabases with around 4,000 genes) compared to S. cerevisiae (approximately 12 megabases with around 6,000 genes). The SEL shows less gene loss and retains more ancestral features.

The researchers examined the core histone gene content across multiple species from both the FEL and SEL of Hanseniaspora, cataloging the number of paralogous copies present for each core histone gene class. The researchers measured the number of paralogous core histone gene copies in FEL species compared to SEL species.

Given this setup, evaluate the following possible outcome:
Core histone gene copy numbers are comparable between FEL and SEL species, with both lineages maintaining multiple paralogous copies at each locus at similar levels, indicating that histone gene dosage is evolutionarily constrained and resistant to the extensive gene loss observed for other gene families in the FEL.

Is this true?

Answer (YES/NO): NO